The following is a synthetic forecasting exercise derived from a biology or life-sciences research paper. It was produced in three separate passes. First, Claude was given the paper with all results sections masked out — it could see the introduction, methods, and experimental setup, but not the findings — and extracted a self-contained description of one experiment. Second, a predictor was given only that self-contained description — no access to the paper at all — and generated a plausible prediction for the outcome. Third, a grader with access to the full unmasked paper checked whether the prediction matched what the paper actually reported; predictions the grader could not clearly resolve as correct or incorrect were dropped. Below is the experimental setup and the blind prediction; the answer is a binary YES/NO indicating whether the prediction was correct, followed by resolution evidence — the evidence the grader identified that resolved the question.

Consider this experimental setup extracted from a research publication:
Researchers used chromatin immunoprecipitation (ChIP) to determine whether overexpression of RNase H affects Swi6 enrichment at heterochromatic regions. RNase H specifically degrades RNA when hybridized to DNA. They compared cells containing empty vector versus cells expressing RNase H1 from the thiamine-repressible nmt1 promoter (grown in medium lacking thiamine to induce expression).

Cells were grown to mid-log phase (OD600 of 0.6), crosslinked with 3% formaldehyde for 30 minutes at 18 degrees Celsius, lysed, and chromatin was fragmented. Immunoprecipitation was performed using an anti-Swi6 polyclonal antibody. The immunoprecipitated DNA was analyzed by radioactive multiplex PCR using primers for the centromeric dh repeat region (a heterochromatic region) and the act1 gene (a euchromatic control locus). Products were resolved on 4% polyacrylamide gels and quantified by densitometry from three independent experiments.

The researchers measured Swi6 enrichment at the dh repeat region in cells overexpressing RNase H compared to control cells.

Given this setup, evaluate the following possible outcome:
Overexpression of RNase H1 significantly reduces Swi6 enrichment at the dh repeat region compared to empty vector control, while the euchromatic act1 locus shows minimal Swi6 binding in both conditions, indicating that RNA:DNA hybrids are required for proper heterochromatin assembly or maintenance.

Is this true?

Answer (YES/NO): YES